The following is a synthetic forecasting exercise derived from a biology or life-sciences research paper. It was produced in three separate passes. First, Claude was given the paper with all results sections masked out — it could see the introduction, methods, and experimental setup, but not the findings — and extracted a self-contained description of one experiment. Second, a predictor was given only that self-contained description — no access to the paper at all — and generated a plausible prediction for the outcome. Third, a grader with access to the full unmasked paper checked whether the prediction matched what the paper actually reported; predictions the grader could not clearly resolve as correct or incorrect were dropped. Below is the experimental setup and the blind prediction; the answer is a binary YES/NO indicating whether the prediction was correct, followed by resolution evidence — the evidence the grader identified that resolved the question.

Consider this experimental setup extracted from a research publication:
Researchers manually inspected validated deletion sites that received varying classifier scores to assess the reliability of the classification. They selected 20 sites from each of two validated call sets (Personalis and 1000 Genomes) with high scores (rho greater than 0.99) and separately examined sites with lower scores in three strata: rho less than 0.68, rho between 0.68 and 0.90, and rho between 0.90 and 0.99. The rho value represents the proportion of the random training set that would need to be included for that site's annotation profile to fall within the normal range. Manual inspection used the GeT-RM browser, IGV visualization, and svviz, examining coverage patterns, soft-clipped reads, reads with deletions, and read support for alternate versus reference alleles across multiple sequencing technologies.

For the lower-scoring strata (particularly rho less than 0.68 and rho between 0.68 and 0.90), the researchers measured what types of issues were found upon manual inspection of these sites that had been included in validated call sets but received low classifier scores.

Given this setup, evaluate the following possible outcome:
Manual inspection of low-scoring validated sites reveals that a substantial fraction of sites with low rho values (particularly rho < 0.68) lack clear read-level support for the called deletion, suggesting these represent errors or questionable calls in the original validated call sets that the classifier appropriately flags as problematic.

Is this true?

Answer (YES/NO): NO